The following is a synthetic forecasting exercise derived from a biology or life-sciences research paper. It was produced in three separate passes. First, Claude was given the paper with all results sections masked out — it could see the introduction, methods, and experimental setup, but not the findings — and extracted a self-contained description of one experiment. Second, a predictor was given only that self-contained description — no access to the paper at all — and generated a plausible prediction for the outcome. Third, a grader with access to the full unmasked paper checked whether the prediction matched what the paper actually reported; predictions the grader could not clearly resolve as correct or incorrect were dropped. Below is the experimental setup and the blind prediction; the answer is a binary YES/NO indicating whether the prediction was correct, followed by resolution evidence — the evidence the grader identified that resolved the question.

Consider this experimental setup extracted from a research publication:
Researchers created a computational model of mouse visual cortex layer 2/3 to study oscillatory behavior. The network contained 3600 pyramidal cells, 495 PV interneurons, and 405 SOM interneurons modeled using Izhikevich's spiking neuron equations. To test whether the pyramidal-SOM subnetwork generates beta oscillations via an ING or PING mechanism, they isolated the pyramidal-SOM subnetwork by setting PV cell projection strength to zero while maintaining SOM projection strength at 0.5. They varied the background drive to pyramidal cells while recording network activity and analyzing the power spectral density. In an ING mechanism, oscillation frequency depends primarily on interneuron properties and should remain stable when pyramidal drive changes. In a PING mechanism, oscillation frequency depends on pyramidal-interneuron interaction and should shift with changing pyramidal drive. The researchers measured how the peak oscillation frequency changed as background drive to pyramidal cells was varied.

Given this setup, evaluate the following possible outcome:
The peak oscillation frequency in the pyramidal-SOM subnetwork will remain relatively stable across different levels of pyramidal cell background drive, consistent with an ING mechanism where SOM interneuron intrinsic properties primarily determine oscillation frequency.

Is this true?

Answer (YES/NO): NO